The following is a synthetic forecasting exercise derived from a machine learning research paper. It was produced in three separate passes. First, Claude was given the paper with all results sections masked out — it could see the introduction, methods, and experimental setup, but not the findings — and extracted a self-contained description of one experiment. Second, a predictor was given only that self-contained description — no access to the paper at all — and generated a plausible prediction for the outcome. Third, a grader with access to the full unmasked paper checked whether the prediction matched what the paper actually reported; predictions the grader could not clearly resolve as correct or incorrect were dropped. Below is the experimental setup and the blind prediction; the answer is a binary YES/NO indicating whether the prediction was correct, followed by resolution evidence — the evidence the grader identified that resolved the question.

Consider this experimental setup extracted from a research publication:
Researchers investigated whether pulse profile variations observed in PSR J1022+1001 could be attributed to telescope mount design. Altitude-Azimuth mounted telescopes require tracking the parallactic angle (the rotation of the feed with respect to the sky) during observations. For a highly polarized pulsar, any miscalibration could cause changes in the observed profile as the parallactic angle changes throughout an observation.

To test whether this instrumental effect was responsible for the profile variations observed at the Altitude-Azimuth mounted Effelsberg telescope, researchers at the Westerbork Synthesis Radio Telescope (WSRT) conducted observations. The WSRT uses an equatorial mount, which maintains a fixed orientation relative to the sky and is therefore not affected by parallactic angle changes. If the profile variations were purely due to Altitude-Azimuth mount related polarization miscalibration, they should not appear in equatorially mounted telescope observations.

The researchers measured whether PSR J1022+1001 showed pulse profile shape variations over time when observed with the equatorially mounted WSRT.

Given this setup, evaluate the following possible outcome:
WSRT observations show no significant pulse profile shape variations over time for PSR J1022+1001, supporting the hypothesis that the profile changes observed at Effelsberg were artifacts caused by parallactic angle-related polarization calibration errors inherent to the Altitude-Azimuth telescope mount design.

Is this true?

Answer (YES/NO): NO